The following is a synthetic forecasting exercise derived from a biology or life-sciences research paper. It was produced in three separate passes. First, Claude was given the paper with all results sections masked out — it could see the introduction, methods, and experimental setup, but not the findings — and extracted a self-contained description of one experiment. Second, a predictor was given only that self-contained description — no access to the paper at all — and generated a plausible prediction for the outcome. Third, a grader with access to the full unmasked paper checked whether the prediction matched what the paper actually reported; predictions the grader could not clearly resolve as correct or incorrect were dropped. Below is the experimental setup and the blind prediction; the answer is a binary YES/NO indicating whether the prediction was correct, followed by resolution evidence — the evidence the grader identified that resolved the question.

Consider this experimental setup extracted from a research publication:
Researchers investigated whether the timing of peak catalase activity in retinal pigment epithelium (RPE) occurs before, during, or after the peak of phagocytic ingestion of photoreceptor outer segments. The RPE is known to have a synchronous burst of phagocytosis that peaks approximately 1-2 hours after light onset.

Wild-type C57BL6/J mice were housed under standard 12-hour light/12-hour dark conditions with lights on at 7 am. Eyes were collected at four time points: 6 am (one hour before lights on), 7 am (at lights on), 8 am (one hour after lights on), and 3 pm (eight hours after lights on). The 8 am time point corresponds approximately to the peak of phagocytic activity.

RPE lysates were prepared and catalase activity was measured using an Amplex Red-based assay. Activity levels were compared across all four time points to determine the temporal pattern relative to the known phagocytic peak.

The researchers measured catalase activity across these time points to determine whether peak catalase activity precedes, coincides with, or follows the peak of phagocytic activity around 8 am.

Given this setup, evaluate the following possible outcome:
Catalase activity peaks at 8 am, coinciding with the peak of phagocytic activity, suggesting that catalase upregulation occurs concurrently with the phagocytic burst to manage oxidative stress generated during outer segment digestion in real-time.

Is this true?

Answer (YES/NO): NO